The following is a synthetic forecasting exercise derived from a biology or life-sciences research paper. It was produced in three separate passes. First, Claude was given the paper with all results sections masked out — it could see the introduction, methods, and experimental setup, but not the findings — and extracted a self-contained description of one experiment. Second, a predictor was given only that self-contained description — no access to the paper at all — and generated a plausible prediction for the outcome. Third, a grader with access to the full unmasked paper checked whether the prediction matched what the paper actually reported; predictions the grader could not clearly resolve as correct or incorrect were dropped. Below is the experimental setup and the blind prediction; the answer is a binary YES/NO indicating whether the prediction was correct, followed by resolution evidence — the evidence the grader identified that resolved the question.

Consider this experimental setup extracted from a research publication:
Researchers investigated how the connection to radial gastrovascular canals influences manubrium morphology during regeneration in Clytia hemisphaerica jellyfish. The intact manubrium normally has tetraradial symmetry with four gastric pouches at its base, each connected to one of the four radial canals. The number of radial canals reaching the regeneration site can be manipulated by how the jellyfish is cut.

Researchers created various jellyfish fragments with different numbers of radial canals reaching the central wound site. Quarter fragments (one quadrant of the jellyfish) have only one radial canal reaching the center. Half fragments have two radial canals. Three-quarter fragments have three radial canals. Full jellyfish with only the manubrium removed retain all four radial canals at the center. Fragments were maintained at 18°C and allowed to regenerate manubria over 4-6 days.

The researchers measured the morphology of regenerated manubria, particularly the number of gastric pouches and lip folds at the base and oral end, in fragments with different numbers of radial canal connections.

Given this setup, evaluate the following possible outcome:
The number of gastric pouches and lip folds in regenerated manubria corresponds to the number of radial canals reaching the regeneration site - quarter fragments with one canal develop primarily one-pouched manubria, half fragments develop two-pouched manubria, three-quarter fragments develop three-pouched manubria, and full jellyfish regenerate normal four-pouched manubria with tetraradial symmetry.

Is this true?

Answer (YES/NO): YES